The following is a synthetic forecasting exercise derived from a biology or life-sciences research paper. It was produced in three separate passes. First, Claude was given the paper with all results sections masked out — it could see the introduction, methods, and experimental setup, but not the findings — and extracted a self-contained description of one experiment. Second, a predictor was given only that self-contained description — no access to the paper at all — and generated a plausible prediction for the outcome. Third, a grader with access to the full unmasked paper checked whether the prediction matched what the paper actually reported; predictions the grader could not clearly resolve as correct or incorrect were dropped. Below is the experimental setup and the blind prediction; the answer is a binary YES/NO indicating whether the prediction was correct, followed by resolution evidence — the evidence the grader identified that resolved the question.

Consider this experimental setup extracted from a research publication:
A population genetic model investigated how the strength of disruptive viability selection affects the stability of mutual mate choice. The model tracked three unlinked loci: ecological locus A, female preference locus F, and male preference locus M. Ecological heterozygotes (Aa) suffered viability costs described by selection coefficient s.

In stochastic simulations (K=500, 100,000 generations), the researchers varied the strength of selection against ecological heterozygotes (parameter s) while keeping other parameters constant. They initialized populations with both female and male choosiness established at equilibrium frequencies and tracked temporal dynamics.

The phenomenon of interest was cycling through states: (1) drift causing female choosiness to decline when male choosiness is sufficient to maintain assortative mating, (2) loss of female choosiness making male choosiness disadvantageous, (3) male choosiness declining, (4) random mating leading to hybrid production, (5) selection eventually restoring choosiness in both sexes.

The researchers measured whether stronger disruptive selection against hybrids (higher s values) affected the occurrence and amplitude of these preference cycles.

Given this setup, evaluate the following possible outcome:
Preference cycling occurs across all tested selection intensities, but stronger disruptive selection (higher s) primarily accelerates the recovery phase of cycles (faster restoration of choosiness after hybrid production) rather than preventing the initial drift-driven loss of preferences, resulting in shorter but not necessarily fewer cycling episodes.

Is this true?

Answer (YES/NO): NO